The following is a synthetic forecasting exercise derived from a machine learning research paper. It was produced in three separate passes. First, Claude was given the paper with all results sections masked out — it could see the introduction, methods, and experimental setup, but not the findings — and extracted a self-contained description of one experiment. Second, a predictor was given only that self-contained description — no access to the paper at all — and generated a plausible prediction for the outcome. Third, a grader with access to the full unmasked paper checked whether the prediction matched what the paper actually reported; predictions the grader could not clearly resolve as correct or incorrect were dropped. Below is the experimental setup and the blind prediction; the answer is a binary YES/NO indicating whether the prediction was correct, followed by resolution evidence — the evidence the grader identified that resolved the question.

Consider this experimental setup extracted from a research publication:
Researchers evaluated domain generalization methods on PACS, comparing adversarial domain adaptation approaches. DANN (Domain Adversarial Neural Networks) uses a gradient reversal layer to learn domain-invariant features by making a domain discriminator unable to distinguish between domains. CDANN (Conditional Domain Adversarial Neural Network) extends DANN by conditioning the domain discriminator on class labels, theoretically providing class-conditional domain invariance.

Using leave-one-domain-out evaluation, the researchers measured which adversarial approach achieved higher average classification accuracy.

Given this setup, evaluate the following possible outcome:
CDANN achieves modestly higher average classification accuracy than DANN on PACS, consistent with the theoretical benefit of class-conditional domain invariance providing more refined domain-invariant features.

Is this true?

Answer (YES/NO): NO